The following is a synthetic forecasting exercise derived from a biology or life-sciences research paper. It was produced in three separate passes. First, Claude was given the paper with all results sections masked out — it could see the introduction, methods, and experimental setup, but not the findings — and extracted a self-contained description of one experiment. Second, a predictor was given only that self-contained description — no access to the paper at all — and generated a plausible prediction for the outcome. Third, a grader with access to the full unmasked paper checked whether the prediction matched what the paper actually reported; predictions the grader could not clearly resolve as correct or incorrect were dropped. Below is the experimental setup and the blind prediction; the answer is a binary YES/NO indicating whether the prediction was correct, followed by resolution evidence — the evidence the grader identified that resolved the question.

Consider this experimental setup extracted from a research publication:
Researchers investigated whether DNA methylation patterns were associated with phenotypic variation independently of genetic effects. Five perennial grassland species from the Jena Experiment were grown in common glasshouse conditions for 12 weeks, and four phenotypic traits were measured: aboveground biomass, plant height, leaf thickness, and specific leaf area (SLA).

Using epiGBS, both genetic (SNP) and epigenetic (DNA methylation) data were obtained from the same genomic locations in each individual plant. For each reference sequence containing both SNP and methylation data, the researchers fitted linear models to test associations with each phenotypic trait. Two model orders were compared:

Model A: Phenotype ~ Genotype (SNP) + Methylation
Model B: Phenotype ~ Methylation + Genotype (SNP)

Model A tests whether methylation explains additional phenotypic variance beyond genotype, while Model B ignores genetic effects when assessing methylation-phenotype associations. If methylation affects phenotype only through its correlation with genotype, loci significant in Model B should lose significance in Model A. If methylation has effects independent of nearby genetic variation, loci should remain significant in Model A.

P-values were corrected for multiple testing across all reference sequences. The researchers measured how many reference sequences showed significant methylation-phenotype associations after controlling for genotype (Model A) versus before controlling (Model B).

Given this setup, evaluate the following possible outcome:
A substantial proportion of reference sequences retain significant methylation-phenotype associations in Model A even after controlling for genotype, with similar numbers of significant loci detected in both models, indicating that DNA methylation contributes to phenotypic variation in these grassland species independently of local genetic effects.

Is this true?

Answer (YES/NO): NO